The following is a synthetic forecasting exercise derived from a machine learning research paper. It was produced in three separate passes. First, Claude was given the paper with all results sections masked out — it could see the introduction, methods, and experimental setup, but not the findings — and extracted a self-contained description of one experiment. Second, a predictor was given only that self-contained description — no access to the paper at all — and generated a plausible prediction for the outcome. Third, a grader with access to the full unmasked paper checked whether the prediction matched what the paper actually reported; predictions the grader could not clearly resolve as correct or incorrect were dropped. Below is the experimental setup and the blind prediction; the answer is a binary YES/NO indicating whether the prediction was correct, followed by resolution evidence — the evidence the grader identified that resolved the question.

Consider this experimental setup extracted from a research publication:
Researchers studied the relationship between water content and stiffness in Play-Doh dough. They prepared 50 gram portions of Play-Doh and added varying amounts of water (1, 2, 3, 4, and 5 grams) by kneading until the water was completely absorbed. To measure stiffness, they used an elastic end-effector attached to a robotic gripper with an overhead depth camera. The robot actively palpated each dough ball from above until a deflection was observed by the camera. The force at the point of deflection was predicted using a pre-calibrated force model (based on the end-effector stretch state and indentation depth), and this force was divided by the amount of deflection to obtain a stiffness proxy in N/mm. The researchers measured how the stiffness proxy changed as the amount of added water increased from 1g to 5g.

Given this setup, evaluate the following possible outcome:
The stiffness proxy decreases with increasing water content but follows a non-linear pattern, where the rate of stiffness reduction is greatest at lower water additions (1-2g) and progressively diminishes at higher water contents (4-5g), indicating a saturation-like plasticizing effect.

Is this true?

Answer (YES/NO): NO